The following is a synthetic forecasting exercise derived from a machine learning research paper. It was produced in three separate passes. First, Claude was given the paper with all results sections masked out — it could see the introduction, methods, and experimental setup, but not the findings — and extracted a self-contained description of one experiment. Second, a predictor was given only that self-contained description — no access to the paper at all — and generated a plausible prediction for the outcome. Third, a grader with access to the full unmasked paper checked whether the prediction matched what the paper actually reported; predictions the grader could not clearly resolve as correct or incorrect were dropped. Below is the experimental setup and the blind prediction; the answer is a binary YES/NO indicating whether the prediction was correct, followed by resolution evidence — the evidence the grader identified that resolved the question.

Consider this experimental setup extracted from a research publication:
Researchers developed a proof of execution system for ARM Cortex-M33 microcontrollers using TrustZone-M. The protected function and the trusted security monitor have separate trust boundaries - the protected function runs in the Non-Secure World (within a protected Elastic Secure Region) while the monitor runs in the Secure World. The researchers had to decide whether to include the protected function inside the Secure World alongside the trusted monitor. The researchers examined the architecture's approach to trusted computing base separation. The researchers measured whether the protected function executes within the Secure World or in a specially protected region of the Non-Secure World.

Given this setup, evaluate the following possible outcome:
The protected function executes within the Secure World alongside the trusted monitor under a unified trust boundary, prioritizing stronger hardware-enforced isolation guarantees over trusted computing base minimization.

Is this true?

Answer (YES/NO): NO